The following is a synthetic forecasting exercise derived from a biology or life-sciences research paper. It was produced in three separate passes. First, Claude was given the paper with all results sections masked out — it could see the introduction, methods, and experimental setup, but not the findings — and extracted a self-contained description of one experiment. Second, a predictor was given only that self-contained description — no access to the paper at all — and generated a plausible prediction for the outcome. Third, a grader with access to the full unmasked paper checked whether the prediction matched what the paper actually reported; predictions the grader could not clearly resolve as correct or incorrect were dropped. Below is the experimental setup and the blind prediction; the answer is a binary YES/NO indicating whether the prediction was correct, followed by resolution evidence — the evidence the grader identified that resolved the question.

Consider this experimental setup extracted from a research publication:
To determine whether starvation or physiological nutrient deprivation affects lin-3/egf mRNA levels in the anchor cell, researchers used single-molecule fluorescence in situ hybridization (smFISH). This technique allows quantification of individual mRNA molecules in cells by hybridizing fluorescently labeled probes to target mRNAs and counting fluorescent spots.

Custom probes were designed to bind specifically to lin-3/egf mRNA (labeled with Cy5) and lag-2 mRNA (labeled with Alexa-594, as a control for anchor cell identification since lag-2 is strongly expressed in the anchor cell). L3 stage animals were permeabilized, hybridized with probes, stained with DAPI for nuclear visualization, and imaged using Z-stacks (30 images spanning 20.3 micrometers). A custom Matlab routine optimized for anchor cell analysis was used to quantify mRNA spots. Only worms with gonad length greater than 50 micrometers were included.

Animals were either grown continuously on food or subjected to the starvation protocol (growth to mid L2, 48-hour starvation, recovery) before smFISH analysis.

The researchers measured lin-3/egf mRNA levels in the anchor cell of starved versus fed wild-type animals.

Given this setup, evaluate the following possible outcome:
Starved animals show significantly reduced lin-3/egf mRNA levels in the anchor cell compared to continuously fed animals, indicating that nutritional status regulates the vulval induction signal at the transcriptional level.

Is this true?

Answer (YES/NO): NO